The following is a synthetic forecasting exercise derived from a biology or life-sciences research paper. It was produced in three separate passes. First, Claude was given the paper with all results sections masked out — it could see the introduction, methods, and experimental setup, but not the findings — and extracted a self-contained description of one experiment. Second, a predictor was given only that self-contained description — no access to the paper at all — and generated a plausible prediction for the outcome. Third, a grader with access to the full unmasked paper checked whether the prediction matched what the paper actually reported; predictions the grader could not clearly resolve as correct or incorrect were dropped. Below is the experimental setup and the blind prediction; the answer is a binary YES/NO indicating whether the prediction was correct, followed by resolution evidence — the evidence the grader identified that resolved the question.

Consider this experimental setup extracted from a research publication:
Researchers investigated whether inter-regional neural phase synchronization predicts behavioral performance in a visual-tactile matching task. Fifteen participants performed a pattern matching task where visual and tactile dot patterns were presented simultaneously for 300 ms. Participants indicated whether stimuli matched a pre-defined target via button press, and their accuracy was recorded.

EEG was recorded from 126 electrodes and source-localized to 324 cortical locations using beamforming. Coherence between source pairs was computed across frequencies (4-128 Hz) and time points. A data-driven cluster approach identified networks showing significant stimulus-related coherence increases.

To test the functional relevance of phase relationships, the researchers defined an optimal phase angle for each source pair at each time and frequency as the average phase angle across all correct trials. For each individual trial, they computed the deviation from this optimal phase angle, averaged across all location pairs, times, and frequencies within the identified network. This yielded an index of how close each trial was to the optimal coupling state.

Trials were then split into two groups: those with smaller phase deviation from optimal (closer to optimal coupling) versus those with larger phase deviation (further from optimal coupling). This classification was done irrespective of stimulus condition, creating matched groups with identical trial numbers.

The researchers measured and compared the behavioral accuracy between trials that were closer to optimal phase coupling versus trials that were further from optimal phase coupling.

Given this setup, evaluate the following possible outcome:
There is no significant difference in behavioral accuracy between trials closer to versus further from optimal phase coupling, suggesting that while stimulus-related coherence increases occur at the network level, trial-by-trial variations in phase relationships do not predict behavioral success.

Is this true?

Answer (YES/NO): NO